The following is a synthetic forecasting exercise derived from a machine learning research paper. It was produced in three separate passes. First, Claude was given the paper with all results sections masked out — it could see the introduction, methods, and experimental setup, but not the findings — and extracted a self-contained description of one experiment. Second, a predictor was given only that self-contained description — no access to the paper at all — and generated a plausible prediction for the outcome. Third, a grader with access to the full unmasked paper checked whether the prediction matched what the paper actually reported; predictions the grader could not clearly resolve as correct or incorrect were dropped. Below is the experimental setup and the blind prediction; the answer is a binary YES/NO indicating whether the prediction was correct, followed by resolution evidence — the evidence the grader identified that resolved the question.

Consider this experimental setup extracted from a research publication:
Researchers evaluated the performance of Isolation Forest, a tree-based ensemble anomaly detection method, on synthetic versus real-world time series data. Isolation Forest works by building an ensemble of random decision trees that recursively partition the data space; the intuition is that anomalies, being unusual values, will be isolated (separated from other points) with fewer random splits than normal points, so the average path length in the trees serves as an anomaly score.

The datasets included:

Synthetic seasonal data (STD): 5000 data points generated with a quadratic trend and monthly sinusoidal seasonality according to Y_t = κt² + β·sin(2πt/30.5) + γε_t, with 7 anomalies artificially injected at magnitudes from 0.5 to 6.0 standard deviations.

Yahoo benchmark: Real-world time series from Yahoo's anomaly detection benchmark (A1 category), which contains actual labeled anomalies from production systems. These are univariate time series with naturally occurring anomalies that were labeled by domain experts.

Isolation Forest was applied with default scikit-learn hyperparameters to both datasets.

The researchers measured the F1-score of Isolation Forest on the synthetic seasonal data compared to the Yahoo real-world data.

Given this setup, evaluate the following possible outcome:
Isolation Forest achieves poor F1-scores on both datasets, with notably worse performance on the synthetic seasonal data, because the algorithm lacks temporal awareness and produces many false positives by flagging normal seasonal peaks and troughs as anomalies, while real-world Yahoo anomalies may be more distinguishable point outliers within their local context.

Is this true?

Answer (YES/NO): NO